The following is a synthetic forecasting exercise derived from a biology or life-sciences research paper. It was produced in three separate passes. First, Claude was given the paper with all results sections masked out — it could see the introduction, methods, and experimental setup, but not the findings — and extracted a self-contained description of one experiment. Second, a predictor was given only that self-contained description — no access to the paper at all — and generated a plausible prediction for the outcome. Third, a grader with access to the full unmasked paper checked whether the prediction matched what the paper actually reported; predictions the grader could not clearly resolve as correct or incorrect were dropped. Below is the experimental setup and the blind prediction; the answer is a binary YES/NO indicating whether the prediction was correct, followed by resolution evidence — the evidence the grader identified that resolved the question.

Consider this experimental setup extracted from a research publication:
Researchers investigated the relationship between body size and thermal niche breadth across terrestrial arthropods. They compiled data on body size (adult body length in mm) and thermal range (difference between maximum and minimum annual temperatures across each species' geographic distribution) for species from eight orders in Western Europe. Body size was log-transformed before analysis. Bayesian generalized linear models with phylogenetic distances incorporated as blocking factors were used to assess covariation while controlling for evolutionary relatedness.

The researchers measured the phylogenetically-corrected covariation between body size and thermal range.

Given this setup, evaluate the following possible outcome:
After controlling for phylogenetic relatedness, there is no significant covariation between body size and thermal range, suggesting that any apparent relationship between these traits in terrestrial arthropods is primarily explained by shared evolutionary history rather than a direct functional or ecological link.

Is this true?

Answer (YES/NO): NO